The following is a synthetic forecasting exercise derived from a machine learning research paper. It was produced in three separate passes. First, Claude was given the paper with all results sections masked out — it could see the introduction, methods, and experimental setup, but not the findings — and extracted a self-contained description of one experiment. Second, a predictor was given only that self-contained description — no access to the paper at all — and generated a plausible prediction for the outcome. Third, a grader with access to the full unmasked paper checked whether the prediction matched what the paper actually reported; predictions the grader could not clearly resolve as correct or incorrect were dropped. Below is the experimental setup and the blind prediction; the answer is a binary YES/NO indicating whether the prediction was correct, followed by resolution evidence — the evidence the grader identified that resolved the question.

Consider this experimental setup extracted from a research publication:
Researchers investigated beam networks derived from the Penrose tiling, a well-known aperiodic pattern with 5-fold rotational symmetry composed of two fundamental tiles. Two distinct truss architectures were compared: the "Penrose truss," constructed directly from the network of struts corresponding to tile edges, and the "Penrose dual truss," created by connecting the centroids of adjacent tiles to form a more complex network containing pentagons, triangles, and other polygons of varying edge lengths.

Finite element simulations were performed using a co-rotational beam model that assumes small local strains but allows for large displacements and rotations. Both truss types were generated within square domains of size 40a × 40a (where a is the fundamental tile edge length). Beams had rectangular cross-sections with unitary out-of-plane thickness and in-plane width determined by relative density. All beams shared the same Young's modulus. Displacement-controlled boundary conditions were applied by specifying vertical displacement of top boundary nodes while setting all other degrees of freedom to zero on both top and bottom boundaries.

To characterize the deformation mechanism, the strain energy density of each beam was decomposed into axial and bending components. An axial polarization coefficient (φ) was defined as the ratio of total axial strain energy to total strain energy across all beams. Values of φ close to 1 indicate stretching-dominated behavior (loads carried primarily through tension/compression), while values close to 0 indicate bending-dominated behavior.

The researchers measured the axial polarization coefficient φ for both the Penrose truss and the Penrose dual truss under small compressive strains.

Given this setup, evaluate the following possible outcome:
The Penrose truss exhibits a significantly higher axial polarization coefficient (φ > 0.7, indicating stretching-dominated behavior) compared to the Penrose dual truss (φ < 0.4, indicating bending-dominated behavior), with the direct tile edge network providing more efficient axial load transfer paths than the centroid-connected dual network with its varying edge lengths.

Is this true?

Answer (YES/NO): NO